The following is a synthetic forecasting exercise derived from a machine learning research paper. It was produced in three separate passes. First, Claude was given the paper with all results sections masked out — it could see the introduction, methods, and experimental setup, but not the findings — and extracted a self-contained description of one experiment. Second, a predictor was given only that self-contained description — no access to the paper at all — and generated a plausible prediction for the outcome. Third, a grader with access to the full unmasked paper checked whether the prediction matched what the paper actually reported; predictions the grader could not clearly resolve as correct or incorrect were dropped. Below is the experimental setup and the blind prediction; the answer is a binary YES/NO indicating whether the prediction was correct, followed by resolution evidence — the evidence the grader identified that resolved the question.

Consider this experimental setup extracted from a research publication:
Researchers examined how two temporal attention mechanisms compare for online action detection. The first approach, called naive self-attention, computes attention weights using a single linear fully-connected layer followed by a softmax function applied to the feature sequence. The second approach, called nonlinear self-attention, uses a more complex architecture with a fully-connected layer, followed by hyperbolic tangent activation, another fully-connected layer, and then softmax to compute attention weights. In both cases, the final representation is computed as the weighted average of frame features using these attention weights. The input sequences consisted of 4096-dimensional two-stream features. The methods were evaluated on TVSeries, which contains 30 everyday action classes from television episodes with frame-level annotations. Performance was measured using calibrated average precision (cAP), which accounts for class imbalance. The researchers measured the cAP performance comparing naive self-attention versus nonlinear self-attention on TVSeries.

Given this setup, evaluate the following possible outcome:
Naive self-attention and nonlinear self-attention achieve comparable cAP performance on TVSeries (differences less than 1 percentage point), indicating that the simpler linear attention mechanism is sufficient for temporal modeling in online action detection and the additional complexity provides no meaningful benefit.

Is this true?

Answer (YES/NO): NO